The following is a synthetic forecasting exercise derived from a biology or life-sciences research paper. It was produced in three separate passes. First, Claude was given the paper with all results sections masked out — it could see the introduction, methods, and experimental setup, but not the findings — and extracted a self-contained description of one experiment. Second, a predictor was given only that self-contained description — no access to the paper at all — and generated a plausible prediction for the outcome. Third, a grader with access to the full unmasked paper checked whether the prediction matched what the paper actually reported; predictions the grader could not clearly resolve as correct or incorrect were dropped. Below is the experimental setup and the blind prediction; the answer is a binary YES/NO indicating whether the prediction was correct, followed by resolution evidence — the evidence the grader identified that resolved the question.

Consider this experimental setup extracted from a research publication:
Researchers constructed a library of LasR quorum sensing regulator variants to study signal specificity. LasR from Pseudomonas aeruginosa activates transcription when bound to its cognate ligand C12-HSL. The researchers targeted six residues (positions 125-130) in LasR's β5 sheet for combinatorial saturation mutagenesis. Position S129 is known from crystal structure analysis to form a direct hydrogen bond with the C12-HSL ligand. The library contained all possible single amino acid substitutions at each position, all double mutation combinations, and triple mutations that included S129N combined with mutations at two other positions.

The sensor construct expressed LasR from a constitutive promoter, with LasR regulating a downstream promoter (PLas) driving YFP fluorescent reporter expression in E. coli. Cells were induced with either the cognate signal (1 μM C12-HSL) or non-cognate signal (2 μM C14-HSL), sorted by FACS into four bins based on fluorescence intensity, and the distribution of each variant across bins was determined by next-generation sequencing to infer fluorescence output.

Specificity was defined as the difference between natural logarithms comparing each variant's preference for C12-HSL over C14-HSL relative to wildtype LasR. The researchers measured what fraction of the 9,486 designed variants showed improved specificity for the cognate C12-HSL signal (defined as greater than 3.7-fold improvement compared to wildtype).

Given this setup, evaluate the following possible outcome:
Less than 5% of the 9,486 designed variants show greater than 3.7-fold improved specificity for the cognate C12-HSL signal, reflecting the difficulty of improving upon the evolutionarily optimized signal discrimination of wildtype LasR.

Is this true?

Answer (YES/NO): NO